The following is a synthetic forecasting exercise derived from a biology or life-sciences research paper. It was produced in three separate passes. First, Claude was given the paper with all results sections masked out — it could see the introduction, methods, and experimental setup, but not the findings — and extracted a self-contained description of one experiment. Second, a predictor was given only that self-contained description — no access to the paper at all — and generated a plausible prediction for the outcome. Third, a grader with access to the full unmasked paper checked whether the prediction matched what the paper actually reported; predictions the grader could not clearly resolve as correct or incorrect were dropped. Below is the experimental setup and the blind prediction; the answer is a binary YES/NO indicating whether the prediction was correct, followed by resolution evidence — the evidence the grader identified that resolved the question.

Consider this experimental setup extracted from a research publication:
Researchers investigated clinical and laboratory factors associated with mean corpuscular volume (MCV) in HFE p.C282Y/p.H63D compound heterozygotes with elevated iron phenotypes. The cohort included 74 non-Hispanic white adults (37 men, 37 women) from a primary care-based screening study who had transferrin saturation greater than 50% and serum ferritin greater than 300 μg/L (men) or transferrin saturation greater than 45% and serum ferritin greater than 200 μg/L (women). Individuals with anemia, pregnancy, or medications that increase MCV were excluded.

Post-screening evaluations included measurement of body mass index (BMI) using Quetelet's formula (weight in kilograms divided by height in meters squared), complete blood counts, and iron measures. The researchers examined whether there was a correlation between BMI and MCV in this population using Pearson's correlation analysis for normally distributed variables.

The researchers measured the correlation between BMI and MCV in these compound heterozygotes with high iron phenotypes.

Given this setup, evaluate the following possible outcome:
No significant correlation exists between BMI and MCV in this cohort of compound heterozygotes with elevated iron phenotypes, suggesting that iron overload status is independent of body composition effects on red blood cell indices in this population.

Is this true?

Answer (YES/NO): NO